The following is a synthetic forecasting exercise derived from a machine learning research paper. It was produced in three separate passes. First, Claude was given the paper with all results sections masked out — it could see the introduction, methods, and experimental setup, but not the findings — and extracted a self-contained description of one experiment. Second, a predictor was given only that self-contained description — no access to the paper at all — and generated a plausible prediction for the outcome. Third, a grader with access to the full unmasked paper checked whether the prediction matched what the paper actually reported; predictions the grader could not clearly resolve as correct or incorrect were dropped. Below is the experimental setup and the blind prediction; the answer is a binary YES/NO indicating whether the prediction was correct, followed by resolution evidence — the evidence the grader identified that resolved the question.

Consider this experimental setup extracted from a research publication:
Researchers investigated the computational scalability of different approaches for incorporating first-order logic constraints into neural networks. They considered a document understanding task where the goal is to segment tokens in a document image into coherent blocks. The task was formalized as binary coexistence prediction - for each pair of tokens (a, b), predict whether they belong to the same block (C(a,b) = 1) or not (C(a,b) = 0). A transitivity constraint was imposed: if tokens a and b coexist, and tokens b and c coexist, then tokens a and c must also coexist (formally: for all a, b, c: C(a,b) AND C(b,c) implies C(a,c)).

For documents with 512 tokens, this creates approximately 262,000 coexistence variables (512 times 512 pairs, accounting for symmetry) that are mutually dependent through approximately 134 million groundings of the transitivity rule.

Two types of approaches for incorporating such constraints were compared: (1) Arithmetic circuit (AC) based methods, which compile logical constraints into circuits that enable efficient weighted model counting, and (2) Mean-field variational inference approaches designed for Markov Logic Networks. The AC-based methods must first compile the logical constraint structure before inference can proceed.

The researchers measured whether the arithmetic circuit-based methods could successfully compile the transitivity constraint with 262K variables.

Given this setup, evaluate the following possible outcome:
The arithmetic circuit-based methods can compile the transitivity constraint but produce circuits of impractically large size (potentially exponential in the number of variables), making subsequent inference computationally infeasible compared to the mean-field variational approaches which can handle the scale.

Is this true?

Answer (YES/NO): NO